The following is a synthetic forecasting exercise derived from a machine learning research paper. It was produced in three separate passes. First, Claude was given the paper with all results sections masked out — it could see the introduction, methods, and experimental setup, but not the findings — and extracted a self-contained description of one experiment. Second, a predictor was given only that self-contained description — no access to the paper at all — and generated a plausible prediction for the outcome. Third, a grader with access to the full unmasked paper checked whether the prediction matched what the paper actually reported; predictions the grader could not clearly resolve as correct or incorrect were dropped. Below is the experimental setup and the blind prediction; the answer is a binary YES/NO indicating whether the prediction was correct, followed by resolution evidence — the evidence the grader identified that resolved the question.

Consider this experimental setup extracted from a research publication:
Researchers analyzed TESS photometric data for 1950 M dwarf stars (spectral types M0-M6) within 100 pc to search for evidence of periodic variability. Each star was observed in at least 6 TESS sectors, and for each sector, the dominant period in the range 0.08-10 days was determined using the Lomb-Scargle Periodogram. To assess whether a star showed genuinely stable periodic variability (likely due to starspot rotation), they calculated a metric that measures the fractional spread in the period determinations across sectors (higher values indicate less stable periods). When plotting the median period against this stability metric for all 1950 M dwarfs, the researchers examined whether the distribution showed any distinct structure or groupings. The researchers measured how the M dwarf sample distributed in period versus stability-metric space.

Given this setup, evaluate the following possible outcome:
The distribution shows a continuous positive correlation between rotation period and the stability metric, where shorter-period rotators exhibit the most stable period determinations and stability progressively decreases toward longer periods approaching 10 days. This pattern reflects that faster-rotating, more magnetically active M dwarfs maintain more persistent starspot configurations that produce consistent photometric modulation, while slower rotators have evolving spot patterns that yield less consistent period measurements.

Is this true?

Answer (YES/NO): NO